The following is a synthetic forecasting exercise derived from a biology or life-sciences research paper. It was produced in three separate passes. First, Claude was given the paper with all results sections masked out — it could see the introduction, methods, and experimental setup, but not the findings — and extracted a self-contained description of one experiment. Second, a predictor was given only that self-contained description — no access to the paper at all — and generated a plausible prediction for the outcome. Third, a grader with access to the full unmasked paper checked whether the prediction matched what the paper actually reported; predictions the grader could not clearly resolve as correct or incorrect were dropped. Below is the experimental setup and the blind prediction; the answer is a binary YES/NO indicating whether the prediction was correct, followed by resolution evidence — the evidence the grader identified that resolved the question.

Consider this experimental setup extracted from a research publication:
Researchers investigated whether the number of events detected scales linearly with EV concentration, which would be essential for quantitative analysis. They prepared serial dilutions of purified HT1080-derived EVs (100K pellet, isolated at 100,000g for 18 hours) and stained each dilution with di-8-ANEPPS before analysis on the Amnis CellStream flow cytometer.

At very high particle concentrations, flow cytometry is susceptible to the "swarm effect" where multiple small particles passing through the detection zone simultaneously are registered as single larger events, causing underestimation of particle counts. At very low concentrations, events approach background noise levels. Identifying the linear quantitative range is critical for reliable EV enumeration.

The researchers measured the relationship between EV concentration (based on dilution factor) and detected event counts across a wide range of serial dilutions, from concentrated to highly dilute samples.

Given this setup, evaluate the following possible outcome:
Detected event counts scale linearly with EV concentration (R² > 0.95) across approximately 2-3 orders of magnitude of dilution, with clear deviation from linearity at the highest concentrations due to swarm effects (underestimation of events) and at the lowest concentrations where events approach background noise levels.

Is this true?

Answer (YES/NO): NO